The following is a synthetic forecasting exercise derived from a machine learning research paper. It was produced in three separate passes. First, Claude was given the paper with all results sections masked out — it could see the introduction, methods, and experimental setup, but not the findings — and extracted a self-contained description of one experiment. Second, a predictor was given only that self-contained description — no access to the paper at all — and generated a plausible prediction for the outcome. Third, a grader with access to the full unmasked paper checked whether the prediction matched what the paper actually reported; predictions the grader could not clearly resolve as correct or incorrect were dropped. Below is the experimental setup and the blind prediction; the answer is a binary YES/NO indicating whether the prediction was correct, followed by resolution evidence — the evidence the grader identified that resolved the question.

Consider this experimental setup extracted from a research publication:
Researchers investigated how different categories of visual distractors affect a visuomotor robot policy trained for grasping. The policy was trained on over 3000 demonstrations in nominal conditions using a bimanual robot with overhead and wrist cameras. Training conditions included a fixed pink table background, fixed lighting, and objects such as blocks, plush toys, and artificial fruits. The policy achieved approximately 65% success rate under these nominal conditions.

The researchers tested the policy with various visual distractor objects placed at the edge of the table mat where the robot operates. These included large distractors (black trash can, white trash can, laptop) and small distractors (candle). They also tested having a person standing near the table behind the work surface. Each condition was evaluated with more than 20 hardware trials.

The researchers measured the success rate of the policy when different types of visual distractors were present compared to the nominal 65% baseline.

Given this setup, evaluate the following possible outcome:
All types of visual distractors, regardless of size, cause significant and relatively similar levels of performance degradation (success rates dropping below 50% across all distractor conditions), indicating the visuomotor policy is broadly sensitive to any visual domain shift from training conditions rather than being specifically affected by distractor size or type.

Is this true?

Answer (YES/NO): NO